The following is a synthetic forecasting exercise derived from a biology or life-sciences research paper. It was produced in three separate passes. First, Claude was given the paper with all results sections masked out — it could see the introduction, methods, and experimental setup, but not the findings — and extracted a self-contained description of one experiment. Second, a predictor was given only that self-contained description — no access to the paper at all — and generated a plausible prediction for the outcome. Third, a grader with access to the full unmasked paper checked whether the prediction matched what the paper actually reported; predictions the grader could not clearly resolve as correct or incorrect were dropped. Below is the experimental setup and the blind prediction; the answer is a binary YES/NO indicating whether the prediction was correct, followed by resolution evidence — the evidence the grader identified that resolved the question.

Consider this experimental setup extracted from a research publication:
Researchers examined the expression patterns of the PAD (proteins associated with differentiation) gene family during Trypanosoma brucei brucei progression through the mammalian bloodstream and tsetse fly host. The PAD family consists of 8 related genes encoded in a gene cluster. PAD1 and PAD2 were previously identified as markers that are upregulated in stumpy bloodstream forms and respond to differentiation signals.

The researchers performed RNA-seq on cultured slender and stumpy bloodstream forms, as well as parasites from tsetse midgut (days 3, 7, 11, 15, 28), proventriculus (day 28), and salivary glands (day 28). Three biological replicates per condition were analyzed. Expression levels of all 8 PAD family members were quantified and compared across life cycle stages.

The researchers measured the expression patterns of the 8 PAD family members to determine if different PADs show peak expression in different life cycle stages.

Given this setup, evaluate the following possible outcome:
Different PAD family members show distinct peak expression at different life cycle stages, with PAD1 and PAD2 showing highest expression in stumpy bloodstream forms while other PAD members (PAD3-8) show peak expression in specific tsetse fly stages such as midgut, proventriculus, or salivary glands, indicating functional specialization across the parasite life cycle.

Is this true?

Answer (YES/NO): NO